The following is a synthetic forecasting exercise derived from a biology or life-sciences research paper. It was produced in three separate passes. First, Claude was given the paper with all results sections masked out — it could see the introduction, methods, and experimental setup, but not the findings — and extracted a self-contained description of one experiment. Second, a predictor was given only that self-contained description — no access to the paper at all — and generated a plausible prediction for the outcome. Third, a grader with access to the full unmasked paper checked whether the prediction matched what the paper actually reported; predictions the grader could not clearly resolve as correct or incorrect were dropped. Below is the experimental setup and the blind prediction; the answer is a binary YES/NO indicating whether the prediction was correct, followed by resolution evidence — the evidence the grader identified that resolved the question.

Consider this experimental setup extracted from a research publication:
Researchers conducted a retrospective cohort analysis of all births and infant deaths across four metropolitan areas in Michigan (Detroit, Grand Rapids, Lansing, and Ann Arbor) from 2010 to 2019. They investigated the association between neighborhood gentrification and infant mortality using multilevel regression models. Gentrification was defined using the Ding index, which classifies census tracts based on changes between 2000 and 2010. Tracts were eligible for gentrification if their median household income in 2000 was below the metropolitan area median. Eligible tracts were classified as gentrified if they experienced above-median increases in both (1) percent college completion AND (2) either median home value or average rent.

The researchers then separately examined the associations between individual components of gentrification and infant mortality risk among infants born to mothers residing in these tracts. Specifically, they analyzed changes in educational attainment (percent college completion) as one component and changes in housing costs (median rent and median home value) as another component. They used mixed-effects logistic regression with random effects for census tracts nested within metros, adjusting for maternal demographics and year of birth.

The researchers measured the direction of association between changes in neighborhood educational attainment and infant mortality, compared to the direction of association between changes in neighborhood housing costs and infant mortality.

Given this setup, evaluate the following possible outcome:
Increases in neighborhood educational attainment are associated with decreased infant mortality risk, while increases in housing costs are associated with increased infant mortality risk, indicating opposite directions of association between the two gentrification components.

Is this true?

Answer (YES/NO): YES